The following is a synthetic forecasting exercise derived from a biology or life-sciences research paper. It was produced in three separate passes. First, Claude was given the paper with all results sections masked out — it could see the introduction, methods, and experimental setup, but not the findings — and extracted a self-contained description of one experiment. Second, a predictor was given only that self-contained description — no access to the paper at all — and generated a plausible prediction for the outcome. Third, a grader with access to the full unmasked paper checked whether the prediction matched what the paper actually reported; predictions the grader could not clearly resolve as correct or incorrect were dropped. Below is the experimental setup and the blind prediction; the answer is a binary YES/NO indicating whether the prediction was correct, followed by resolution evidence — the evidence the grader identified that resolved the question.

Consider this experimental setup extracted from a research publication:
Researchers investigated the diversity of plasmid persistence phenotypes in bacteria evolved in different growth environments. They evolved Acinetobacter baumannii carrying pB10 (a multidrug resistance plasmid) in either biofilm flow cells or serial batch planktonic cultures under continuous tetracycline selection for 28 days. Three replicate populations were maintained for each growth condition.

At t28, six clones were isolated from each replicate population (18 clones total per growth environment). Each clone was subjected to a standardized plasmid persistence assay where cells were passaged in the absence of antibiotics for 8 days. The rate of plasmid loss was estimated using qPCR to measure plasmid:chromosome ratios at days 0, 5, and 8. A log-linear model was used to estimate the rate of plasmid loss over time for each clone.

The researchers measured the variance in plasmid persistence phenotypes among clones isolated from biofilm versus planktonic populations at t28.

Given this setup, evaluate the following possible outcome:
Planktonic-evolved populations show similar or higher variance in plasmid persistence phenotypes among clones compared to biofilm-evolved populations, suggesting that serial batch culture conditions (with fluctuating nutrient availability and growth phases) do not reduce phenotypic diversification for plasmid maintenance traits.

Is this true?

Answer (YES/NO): NO